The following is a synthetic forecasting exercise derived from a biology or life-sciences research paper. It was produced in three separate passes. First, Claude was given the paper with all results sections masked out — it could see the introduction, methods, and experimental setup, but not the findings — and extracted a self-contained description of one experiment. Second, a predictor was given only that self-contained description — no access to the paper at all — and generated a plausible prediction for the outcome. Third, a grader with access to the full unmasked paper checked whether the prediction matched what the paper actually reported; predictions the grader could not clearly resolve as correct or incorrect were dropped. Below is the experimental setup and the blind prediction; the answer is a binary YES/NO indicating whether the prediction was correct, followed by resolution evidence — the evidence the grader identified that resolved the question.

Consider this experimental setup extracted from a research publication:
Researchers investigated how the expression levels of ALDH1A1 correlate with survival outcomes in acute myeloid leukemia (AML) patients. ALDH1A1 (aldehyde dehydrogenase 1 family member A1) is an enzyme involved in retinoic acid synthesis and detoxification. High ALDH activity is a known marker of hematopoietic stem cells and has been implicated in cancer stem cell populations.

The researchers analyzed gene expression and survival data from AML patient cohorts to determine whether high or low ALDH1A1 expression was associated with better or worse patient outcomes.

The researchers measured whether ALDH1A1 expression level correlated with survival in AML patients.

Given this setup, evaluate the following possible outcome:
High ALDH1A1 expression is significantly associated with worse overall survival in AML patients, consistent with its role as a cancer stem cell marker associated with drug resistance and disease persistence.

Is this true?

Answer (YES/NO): YES